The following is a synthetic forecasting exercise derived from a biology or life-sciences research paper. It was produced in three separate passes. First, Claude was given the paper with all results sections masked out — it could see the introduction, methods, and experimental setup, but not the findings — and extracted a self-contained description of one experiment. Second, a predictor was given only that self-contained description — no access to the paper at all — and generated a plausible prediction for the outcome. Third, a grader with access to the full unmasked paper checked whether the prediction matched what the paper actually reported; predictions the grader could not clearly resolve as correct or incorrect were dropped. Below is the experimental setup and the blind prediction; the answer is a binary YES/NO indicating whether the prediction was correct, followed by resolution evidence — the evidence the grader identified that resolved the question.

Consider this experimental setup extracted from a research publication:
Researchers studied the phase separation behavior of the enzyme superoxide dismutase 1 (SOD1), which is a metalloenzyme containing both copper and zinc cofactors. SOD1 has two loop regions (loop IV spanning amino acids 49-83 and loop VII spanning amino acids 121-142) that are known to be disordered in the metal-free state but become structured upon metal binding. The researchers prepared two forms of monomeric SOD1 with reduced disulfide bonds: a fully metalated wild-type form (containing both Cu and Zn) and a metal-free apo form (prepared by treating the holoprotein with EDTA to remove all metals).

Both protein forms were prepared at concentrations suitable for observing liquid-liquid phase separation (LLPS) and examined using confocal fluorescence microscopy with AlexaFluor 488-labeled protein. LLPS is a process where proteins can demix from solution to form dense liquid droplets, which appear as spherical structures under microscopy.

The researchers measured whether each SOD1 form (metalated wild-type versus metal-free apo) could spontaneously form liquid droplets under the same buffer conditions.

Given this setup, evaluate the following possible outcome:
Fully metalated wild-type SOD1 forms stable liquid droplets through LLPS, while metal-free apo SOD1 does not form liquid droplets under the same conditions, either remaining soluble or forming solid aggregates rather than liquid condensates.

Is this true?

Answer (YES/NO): NO